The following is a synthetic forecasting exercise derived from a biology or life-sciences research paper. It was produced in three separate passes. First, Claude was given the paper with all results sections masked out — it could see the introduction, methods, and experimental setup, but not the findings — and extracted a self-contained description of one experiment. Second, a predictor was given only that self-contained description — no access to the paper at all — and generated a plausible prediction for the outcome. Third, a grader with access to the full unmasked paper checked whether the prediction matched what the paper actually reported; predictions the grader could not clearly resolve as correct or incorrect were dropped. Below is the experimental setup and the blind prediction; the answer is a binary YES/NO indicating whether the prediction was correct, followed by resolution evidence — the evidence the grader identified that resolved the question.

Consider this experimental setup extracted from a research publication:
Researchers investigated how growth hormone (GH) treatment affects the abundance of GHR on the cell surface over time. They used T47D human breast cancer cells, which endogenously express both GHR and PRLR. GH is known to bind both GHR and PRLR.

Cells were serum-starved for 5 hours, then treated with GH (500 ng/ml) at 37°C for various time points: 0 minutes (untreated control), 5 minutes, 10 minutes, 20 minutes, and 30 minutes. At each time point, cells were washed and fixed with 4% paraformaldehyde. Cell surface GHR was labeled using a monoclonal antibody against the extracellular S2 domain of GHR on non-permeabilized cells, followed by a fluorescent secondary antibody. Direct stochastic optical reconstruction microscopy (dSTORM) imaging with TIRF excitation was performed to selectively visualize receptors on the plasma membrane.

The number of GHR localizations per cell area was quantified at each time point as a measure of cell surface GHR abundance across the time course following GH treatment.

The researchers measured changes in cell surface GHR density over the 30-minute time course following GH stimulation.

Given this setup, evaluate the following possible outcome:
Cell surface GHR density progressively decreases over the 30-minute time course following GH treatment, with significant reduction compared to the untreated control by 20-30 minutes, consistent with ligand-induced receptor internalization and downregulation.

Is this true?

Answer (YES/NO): NO